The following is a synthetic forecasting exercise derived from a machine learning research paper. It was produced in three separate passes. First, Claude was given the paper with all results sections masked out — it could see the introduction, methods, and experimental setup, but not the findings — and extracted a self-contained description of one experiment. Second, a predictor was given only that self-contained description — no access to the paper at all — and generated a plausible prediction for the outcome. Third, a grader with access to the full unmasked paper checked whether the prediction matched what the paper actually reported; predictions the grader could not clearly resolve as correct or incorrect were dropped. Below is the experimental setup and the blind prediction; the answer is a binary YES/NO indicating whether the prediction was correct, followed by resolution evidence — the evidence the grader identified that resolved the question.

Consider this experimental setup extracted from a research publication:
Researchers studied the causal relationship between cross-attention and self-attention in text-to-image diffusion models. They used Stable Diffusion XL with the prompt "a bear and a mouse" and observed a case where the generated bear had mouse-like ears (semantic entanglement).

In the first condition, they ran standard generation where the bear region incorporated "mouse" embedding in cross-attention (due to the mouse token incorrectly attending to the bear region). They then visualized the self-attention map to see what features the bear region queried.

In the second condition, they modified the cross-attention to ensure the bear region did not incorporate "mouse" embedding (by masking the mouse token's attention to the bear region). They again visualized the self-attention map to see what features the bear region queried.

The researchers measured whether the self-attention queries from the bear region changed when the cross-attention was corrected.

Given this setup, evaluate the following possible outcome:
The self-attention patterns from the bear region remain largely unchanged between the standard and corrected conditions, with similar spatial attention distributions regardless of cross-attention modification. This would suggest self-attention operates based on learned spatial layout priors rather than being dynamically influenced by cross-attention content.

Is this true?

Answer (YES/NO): NO